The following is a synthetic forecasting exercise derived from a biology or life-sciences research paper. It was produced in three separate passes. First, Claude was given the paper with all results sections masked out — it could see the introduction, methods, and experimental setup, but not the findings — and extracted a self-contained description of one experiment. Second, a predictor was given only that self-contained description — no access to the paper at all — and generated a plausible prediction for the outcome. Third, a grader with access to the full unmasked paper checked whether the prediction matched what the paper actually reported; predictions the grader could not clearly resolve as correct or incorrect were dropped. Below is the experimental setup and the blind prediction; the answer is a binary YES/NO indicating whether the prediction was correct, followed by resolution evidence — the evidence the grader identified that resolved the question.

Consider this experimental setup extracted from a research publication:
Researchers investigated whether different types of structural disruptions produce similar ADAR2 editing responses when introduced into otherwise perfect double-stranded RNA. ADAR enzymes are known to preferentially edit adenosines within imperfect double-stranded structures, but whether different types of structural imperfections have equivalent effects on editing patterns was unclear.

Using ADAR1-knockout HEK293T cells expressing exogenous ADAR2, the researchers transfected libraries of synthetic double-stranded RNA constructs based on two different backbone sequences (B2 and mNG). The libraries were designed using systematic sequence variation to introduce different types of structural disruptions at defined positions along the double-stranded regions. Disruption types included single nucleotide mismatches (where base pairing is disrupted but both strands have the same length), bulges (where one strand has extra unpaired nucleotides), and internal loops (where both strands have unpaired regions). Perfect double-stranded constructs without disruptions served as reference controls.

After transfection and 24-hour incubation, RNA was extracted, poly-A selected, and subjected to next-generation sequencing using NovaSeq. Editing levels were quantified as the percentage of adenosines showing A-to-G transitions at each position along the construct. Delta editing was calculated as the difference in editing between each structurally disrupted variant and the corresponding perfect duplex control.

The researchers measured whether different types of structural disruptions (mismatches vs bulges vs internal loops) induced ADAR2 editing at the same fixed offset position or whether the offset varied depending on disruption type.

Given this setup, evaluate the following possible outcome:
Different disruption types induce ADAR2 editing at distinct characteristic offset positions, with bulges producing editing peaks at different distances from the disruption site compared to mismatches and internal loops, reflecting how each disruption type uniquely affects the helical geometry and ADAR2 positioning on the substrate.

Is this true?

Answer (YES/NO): NO